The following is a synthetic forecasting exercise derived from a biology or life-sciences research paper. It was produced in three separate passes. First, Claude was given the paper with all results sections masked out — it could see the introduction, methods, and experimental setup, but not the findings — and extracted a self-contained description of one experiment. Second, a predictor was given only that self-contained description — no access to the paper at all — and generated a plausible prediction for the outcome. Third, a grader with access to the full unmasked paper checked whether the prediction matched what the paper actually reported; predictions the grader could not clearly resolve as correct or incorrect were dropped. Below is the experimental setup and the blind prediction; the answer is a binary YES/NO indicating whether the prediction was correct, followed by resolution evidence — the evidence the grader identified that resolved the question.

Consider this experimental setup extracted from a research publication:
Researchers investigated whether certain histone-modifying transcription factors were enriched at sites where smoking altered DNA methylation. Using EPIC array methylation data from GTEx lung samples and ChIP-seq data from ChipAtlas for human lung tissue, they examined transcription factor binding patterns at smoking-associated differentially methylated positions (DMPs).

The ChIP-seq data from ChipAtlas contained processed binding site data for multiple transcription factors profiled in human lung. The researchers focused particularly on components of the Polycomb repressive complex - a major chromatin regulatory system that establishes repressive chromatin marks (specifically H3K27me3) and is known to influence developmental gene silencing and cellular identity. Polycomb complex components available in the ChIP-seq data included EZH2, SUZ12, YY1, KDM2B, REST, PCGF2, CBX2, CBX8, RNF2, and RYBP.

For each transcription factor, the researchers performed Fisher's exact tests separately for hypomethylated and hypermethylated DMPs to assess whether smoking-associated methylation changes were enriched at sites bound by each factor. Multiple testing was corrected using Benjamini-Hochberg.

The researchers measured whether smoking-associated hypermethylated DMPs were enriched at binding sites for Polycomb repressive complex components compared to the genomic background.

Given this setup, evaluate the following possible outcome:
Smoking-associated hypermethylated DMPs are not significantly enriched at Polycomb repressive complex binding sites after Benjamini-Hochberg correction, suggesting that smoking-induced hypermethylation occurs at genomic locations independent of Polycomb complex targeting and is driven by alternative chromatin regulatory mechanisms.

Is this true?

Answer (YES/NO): NO